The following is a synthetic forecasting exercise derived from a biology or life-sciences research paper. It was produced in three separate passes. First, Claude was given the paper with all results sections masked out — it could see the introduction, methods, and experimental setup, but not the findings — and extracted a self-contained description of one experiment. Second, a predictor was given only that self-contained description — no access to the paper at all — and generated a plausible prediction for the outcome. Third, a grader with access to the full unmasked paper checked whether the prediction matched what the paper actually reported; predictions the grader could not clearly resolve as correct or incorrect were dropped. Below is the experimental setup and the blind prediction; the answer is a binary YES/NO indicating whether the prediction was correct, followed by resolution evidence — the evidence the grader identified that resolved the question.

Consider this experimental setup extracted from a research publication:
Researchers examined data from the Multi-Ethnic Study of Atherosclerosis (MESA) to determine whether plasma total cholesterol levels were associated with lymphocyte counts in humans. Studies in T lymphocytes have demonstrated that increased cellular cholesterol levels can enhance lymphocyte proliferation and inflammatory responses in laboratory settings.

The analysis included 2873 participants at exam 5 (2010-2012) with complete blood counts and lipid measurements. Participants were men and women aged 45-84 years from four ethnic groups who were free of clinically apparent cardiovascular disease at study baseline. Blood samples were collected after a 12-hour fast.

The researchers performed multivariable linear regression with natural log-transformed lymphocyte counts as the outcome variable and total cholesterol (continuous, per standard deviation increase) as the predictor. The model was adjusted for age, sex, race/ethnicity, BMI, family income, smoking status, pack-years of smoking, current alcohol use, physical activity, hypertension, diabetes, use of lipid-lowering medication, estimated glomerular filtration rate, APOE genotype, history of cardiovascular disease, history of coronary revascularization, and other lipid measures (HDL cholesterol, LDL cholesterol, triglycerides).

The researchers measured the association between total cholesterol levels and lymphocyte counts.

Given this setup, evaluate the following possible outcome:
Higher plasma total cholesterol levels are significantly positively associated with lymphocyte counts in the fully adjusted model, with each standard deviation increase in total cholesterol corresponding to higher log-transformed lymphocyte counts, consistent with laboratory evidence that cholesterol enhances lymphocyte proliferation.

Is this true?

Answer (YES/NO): NO